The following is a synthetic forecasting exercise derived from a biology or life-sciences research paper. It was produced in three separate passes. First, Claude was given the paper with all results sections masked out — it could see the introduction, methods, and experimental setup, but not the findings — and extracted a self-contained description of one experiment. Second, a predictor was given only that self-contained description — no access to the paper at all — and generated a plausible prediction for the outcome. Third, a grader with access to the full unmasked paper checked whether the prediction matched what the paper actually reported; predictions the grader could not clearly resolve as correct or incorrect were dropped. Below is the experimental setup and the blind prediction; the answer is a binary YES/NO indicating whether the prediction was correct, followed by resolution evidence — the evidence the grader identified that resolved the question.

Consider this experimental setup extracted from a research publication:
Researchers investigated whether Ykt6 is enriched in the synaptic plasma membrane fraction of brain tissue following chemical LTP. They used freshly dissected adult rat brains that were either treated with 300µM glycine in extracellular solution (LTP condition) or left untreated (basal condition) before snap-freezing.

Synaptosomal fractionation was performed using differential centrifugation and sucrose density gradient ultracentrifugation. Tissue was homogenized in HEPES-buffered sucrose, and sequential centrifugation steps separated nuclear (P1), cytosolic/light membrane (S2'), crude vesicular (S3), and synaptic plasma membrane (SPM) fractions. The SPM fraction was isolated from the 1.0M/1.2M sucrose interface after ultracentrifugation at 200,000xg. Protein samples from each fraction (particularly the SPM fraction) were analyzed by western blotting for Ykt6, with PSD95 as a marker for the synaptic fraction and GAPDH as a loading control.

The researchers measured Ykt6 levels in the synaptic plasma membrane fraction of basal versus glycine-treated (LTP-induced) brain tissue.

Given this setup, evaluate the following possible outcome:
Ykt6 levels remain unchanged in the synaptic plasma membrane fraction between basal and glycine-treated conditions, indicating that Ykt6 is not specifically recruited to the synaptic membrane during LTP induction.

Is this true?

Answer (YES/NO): NO